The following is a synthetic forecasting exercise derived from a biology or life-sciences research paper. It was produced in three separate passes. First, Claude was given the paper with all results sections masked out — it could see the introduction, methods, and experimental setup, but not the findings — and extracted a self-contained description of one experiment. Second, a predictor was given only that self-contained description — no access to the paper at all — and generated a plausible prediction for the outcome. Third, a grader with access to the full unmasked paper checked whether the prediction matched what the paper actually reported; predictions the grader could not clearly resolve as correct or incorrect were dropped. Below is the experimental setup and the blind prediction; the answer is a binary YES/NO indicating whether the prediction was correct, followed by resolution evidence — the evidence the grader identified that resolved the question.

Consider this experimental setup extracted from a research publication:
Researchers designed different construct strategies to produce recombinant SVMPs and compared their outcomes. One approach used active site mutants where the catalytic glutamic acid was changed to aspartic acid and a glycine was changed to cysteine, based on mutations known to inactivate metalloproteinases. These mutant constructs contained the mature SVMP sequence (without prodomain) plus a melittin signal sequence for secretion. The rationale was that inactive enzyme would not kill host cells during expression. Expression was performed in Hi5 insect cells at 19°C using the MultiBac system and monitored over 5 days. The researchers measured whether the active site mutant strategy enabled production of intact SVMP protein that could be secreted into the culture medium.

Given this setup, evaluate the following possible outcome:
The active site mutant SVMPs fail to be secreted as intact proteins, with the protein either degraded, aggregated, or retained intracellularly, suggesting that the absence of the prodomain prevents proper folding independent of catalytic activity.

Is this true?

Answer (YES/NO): NO